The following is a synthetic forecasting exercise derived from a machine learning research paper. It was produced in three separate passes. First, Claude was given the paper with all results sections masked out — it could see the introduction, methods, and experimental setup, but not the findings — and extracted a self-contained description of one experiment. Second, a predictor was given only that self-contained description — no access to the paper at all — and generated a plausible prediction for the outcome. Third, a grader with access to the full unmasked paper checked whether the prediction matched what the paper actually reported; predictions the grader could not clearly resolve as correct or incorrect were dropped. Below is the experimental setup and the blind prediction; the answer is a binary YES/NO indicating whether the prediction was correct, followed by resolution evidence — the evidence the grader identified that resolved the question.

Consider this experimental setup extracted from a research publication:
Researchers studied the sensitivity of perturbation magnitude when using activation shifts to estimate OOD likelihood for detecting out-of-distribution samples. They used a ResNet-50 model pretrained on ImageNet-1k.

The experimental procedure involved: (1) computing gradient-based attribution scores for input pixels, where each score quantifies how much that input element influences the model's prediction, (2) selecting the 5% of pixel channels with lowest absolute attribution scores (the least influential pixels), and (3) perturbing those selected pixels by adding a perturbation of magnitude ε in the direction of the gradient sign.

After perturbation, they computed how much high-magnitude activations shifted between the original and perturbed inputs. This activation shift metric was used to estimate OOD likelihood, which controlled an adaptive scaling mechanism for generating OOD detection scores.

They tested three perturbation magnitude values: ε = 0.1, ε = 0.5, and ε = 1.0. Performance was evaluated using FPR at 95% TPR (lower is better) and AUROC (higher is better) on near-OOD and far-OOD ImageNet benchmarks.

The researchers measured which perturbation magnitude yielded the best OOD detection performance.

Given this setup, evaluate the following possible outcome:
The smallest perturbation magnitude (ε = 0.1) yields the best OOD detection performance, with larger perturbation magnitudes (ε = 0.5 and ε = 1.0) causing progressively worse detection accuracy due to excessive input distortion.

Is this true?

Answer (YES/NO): NO